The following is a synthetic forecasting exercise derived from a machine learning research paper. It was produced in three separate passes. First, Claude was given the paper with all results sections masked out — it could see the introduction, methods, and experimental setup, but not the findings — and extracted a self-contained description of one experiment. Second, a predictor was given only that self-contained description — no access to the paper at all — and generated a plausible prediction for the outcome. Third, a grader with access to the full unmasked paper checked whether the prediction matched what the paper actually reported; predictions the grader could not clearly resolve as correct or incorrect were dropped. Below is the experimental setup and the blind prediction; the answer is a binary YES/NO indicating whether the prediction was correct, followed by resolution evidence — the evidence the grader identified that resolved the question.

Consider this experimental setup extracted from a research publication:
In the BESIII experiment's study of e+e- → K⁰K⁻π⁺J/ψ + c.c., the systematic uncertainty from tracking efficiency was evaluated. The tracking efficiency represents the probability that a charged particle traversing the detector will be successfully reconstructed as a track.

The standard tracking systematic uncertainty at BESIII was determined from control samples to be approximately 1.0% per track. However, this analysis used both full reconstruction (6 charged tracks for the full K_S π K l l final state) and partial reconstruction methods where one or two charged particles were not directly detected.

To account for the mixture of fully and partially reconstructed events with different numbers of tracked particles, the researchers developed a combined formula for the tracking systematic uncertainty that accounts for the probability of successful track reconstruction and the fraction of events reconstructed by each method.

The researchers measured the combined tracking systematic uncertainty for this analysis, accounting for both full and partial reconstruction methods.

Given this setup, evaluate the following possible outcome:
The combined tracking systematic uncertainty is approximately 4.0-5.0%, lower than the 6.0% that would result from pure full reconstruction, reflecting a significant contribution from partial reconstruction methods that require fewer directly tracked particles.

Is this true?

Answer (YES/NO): NO